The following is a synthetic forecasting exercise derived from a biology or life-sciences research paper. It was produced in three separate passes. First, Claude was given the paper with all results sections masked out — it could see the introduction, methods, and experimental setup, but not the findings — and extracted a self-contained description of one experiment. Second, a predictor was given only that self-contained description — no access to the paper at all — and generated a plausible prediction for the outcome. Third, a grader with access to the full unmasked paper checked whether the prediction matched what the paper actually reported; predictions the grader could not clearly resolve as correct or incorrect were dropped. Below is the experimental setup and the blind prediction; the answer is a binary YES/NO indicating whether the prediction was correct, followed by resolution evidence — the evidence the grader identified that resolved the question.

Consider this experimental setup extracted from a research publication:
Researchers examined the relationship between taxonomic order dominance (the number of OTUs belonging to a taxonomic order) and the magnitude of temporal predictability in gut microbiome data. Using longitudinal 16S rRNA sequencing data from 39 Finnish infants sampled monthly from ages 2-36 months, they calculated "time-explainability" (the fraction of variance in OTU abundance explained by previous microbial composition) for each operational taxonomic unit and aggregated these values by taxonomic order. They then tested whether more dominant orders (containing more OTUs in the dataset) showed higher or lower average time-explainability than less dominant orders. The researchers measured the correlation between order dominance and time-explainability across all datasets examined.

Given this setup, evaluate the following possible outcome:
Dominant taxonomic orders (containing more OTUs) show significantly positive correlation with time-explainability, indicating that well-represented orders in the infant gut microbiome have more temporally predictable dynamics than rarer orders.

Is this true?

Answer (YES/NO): NO